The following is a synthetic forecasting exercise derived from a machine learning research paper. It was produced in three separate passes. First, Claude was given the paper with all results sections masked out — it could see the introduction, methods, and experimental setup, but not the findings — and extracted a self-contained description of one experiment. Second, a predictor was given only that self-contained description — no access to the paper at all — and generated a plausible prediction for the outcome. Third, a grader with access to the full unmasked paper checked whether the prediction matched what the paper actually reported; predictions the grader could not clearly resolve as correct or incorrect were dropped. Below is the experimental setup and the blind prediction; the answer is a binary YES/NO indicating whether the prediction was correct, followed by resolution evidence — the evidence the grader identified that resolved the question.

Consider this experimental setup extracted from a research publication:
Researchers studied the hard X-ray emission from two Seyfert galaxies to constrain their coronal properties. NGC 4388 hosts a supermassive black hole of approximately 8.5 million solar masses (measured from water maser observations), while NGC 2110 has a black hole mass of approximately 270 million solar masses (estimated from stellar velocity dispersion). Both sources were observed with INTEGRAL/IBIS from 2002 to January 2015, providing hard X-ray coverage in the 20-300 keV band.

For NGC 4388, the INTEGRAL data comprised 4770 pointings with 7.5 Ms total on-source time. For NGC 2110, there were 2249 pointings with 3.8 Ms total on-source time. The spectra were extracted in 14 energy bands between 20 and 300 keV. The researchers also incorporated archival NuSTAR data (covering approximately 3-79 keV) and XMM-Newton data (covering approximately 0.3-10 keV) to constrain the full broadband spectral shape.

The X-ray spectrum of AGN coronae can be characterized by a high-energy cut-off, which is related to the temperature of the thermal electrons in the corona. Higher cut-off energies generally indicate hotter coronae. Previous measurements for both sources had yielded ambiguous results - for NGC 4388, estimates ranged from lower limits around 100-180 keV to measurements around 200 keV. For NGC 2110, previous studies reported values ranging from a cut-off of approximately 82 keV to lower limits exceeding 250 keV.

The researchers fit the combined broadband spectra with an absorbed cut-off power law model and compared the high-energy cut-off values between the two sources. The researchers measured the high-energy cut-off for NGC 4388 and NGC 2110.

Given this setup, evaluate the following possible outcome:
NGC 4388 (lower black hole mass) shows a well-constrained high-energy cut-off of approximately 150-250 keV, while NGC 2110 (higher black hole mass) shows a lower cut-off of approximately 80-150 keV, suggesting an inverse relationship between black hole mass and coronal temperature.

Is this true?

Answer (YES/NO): NO